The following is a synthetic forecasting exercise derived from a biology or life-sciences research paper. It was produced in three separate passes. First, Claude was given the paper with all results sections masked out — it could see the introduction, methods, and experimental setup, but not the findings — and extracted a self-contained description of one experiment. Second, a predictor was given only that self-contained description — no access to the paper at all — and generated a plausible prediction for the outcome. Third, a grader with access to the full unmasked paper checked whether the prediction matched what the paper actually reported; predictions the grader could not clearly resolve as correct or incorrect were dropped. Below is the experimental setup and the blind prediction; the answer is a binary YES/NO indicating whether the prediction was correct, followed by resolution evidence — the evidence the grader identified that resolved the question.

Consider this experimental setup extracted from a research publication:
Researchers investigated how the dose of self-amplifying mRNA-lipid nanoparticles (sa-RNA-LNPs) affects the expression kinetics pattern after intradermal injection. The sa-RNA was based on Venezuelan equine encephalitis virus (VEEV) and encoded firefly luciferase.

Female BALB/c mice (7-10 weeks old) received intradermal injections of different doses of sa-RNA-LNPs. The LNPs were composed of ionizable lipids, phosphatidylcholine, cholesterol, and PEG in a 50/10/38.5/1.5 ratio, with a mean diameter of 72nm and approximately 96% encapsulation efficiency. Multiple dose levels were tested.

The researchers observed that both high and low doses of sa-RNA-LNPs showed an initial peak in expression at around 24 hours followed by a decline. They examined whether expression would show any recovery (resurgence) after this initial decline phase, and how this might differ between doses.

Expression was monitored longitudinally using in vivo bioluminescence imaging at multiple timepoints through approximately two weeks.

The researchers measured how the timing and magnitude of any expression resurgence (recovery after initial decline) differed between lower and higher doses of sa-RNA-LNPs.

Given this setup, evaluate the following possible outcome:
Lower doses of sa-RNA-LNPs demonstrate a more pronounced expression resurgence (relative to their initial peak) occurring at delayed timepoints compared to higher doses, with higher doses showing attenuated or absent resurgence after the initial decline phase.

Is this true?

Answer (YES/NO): NO